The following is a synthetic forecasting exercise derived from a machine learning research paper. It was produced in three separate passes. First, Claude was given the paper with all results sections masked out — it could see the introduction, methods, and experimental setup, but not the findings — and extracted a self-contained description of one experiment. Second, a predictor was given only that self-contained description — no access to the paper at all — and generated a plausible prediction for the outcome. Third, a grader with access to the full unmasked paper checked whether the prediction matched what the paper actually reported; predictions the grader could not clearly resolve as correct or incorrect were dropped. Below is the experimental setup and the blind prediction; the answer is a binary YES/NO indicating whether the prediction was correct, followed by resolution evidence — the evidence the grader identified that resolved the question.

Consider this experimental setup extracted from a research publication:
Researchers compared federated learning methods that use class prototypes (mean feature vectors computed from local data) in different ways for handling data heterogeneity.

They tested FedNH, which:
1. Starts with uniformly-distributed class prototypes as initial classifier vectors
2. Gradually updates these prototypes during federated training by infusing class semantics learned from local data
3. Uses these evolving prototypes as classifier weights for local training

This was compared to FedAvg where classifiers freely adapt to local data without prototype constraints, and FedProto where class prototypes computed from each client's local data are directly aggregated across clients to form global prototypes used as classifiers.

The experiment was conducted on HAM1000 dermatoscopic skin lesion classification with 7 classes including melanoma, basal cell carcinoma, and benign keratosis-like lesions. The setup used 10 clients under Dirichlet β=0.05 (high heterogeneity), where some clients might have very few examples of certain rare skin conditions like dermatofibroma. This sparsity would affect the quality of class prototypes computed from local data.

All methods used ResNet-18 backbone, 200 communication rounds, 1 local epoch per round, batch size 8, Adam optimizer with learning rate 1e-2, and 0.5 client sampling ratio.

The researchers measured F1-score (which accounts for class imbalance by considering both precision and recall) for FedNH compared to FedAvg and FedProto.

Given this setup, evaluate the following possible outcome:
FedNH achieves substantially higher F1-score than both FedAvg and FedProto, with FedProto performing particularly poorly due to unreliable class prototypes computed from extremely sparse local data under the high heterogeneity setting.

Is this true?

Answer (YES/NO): NO